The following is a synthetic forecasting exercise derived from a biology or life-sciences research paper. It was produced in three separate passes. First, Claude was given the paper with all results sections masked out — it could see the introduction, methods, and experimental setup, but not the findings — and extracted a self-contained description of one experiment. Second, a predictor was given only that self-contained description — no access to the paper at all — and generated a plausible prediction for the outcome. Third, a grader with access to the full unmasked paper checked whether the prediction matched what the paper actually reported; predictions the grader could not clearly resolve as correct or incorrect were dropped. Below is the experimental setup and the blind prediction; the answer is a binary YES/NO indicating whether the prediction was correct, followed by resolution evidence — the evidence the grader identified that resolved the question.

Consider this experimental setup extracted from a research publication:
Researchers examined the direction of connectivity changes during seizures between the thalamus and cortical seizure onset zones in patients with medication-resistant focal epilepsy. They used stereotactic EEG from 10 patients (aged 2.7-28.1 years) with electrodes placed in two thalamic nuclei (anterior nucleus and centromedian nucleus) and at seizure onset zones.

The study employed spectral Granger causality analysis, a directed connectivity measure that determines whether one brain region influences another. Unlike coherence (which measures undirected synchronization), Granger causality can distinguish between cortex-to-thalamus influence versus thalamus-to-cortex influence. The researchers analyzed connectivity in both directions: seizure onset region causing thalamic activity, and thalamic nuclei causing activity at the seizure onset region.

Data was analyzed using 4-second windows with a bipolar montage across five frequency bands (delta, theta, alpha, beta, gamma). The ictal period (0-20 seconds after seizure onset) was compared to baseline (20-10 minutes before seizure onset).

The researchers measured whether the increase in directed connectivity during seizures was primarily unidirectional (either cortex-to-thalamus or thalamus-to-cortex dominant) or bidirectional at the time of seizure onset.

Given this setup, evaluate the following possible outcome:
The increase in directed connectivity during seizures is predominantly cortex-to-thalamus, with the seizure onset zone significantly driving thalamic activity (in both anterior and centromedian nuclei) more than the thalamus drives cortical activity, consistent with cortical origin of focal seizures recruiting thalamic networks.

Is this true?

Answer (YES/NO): NO